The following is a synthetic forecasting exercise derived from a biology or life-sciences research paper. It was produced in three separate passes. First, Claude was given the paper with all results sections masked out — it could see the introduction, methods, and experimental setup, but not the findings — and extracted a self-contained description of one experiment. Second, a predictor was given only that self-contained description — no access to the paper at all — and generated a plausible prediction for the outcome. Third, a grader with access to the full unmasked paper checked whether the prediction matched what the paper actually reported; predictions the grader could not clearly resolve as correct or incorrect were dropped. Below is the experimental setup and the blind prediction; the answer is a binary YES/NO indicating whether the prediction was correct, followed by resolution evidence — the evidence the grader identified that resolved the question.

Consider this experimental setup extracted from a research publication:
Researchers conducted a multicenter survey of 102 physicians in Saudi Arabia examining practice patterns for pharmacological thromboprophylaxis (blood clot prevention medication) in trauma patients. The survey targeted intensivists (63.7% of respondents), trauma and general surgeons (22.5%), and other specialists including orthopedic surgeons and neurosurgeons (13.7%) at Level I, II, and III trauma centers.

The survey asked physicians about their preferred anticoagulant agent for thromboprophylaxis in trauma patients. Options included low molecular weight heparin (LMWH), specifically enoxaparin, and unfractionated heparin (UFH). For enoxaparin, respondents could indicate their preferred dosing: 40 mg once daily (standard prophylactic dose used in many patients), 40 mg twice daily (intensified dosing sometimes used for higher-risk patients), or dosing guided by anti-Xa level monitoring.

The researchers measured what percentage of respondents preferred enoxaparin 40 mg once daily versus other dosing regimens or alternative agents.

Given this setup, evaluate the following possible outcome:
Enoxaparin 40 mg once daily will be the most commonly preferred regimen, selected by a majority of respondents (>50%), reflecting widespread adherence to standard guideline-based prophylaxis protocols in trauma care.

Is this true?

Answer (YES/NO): YES